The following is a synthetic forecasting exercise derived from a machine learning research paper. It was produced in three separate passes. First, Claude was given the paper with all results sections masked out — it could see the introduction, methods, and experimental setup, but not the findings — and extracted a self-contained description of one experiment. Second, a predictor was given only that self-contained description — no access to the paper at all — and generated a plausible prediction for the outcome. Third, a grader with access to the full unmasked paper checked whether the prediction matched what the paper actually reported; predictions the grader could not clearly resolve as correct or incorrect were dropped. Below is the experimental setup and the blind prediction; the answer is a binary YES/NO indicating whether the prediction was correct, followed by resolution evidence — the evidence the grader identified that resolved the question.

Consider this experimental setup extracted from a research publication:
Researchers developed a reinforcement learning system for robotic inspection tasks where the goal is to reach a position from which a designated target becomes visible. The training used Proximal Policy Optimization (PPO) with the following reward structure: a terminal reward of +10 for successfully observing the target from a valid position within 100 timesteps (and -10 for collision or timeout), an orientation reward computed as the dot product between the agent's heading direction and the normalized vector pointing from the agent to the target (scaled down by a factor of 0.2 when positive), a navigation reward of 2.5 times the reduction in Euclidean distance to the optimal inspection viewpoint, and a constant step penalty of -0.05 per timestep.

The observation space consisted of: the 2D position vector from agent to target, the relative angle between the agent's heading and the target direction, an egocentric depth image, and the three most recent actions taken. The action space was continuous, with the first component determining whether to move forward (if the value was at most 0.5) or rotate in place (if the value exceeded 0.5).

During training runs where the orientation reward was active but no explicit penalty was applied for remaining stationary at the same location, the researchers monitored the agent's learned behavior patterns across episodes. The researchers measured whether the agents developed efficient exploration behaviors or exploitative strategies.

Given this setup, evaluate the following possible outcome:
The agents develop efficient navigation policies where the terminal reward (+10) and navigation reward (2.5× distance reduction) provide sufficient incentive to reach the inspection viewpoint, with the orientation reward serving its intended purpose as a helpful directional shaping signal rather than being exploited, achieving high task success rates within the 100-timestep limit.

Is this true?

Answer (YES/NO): NO